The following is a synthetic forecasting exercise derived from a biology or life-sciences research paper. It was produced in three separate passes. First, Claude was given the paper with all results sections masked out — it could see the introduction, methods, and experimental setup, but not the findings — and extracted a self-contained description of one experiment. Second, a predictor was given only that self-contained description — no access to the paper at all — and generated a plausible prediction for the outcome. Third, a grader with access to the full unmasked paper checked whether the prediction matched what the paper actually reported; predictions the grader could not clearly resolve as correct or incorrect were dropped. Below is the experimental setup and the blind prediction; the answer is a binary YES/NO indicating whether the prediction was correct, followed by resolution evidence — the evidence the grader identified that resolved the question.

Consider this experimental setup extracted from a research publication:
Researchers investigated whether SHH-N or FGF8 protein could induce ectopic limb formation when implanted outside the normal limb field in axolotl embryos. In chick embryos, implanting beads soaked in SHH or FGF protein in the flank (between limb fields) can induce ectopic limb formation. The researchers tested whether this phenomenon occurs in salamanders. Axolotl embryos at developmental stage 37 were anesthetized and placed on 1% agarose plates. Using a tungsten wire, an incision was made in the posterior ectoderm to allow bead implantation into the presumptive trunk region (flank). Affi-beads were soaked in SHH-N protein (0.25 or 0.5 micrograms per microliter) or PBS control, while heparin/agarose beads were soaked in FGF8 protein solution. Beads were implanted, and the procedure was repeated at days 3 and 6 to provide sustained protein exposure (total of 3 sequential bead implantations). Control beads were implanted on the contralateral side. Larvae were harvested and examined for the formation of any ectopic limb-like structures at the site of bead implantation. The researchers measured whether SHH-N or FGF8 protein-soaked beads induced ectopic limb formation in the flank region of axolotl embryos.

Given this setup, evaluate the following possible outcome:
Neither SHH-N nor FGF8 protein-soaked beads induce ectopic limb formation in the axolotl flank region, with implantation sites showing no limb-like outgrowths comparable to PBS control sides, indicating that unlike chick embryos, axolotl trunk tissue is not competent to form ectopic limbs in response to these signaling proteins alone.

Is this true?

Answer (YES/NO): YES